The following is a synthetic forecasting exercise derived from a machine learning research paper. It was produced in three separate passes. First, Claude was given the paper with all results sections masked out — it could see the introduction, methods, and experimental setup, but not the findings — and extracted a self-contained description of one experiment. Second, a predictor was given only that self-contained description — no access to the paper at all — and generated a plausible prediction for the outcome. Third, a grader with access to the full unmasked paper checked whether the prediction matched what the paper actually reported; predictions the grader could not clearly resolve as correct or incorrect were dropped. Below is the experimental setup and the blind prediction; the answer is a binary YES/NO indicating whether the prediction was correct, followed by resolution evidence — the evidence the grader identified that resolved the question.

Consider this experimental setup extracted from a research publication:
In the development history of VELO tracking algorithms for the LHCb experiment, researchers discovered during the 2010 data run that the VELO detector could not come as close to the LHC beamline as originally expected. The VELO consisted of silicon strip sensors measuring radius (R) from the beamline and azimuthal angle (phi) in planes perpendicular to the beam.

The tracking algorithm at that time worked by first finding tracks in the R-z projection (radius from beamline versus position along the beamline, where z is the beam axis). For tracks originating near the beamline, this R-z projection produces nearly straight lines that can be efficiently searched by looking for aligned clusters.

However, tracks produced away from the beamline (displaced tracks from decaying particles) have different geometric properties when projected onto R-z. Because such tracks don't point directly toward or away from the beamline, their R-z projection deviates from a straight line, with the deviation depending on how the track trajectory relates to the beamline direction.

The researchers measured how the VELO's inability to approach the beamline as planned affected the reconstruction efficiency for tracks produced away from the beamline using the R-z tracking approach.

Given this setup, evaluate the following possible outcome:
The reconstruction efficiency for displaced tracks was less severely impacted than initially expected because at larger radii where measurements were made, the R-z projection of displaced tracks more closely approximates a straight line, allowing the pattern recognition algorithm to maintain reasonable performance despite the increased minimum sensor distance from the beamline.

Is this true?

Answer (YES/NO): NO